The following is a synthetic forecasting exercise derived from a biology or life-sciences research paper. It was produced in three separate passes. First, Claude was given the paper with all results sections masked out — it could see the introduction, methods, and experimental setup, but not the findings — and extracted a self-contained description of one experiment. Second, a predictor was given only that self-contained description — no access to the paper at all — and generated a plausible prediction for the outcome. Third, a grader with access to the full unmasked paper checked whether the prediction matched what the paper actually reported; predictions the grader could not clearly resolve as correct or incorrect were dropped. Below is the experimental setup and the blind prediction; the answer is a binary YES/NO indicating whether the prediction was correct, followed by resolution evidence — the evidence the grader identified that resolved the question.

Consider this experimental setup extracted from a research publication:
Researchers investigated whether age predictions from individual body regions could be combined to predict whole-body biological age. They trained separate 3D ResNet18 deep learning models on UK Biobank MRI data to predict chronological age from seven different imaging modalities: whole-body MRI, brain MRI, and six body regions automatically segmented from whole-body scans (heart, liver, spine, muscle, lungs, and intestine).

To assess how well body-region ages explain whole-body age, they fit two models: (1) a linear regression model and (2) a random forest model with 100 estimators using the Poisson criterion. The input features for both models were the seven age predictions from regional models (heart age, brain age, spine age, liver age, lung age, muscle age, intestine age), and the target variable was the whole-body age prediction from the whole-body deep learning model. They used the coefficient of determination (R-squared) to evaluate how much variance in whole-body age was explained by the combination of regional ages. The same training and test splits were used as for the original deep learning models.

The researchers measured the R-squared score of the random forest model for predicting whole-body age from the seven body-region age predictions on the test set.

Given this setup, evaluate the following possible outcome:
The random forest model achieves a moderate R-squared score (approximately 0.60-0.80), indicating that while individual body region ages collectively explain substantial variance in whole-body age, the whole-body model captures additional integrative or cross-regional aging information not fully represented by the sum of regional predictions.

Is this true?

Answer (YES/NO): NO